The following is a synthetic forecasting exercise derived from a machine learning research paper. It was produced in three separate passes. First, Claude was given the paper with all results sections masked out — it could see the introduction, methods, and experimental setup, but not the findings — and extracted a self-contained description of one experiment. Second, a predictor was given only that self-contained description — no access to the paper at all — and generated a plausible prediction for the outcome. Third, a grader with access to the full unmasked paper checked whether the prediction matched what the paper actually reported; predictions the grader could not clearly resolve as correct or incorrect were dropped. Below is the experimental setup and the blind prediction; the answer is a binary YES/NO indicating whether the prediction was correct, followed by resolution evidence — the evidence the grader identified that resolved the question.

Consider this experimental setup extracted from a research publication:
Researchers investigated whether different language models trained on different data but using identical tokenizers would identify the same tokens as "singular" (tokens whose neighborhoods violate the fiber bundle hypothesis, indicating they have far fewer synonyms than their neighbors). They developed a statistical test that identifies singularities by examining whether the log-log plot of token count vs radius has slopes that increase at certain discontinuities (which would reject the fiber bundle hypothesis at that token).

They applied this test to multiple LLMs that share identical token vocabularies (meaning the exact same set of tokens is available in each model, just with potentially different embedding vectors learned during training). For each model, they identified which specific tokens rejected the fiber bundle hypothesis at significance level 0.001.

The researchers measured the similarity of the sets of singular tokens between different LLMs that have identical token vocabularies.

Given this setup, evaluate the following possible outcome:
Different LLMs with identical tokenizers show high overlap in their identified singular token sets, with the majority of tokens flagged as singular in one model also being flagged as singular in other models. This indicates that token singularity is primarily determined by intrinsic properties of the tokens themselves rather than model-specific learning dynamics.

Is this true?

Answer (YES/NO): NO